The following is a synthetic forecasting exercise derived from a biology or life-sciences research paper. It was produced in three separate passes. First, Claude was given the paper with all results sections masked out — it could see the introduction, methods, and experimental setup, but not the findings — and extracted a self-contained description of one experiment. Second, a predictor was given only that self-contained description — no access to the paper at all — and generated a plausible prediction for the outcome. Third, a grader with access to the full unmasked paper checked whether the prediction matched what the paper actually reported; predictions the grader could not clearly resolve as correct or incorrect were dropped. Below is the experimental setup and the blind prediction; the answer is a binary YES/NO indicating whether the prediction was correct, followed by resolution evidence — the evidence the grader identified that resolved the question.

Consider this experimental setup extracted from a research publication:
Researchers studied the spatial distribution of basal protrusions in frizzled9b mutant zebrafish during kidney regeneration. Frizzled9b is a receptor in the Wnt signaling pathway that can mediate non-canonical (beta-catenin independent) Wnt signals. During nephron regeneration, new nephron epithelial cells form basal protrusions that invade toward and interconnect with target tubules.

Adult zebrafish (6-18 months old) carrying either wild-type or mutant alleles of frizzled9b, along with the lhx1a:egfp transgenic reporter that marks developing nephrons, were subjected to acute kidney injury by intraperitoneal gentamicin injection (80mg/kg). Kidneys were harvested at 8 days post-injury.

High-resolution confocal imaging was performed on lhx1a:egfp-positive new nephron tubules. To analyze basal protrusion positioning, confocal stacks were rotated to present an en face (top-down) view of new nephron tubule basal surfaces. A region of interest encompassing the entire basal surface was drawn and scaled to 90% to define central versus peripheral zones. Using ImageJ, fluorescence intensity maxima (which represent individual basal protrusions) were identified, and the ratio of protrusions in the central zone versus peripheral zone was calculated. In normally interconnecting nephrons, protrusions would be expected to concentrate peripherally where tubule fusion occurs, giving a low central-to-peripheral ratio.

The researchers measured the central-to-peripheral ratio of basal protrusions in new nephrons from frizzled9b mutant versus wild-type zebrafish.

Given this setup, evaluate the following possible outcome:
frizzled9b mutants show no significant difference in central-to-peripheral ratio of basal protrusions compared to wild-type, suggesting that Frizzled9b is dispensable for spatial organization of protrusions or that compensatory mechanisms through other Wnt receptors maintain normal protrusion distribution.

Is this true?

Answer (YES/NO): NO